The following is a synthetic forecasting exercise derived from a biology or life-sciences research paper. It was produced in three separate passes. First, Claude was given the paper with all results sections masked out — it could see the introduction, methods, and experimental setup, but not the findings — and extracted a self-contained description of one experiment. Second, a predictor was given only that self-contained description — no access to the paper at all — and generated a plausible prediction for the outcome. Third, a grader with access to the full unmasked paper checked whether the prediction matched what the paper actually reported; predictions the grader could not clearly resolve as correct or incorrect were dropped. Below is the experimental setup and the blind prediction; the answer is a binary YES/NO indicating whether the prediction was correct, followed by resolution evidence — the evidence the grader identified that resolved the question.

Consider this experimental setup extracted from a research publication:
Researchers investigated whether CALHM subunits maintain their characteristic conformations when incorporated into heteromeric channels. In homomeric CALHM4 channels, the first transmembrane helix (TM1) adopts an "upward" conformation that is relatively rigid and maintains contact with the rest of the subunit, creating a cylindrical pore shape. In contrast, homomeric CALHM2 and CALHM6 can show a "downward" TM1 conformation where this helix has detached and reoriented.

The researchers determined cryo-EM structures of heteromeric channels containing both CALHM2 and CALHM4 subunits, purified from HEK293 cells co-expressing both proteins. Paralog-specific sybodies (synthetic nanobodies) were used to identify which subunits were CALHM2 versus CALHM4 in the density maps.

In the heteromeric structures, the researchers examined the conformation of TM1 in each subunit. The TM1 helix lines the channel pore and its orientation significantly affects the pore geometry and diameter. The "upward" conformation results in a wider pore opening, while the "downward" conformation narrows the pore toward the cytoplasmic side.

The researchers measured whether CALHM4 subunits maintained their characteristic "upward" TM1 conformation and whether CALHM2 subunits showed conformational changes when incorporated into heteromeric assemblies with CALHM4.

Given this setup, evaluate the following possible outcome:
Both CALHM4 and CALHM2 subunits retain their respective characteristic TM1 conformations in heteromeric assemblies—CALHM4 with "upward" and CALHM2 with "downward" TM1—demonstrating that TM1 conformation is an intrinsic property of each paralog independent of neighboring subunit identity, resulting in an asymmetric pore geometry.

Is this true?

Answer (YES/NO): NO